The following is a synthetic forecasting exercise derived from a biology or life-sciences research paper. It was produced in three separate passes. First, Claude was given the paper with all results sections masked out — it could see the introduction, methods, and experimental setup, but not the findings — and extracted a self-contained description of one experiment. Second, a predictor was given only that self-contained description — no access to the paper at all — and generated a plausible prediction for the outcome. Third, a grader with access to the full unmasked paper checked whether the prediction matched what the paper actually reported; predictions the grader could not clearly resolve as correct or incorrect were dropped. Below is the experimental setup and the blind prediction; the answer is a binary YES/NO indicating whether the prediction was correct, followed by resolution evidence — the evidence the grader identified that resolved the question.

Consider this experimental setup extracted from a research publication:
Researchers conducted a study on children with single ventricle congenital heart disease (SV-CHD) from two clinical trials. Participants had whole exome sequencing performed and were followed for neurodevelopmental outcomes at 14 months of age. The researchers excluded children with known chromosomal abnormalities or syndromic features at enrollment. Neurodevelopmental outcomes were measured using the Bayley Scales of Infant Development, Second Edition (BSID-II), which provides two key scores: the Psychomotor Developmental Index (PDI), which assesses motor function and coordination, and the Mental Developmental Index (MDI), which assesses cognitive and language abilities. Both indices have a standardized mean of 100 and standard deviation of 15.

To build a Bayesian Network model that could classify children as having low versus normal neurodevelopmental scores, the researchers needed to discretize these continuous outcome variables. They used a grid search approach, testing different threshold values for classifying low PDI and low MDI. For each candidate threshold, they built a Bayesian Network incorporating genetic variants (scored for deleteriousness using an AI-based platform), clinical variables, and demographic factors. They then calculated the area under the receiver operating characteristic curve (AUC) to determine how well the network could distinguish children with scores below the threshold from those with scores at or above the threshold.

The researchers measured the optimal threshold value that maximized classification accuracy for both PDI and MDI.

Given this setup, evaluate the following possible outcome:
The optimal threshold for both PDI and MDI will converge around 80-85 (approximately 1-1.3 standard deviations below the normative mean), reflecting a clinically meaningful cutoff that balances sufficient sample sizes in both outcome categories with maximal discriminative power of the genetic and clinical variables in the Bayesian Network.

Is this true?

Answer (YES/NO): NO